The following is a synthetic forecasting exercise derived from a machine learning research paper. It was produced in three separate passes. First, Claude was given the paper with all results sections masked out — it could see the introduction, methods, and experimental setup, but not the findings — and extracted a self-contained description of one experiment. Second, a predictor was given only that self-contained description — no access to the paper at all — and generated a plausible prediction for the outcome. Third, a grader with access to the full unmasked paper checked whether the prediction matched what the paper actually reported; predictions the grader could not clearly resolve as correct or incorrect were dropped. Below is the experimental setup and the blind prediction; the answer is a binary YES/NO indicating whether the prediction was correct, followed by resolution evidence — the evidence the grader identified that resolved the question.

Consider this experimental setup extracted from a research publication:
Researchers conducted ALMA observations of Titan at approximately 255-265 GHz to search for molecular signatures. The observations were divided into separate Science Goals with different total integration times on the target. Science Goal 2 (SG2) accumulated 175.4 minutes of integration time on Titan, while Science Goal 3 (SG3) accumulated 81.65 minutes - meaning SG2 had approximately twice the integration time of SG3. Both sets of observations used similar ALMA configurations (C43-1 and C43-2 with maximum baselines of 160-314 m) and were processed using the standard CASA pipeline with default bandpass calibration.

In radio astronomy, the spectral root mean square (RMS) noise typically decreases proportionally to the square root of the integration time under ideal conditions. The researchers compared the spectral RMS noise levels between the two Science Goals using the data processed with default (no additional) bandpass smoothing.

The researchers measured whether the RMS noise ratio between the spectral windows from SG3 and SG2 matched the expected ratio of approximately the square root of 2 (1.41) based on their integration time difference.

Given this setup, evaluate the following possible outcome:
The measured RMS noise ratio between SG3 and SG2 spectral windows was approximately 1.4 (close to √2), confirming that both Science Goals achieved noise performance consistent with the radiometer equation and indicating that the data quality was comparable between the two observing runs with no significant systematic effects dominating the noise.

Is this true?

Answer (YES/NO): NO